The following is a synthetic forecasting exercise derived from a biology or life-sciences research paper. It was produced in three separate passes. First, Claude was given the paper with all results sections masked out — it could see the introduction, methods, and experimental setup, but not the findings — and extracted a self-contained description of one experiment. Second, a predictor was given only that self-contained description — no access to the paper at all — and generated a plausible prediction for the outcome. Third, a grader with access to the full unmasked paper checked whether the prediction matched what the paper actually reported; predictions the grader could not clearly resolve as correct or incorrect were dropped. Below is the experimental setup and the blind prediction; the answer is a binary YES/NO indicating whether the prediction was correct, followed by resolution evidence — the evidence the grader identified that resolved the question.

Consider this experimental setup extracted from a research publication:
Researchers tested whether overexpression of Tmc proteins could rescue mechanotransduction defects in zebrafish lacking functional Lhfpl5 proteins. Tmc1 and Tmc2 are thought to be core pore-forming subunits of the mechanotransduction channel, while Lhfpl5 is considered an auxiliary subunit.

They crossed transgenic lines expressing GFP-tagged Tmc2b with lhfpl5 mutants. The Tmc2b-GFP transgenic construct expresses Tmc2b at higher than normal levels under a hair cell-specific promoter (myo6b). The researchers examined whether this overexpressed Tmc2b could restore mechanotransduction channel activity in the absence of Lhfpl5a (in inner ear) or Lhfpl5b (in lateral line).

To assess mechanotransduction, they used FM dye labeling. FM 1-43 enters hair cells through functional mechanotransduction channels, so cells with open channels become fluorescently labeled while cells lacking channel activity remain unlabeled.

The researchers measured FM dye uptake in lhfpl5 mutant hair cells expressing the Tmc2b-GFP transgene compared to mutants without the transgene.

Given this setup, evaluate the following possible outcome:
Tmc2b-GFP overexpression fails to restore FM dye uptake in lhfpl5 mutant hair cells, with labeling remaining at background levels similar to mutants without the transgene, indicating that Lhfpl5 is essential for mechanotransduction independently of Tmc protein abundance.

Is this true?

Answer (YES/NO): YES